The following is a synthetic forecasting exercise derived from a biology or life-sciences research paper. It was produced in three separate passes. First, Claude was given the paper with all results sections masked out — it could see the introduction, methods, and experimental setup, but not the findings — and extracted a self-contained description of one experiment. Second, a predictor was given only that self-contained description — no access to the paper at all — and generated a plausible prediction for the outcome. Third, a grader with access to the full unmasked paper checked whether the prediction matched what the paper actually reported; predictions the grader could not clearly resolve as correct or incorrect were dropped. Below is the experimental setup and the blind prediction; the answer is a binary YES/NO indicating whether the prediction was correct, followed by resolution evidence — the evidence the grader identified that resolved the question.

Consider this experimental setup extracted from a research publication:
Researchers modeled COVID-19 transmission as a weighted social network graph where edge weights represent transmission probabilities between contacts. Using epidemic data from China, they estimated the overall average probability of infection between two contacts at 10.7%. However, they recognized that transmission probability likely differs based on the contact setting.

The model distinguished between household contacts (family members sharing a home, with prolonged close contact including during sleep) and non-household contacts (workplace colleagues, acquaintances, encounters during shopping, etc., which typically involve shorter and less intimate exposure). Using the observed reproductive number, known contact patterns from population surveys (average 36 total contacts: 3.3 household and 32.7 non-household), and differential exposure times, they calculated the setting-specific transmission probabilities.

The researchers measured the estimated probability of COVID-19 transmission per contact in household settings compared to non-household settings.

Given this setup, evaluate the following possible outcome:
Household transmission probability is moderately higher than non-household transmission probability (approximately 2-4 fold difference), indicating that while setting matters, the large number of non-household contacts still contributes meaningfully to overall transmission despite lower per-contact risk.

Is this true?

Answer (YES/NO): NO